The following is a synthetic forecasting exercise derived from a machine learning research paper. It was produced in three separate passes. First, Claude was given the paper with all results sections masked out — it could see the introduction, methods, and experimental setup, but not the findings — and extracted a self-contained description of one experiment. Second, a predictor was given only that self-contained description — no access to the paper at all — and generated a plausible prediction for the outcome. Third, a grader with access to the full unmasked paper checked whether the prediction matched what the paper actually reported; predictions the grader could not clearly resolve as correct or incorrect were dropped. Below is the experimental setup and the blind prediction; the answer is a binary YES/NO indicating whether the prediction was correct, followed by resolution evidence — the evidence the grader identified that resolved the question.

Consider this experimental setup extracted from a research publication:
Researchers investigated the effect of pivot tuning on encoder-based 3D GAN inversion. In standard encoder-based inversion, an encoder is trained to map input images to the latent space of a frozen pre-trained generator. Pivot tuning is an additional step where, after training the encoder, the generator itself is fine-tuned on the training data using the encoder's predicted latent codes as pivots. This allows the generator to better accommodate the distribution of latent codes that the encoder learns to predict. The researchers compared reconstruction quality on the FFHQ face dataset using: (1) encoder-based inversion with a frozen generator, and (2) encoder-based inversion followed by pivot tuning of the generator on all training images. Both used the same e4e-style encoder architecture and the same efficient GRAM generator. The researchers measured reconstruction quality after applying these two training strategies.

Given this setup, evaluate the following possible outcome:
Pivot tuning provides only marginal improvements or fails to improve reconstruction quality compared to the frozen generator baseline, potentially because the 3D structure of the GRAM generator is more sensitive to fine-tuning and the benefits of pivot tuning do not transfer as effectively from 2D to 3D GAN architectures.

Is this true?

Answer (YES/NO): YES